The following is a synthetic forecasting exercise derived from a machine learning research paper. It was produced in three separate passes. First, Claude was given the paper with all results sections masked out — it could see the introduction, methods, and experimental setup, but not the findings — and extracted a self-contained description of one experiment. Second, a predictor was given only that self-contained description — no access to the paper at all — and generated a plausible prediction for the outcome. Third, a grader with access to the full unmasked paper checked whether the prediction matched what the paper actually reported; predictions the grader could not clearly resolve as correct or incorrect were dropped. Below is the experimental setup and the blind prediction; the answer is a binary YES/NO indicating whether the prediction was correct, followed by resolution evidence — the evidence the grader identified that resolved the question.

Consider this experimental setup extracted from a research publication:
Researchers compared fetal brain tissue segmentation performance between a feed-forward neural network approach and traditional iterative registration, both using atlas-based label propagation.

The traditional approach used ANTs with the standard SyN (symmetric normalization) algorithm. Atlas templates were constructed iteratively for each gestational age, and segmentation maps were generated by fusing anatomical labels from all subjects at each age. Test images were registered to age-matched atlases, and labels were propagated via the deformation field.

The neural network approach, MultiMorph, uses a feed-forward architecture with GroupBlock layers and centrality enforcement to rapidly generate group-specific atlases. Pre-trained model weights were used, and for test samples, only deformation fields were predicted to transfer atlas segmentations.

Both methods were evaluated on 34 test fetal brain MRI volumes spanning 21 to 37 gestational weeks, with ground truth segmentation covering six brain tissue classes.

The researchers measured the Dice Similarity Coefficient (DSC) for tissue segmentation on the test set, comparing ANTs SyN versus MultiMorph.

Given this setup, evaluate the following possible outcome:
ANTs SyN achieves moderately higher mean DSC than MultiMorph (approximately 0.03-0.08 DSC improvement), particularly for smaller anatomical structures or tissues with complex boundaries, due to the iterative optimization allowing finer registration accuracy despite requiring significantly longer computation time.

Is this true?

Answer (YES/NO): YES